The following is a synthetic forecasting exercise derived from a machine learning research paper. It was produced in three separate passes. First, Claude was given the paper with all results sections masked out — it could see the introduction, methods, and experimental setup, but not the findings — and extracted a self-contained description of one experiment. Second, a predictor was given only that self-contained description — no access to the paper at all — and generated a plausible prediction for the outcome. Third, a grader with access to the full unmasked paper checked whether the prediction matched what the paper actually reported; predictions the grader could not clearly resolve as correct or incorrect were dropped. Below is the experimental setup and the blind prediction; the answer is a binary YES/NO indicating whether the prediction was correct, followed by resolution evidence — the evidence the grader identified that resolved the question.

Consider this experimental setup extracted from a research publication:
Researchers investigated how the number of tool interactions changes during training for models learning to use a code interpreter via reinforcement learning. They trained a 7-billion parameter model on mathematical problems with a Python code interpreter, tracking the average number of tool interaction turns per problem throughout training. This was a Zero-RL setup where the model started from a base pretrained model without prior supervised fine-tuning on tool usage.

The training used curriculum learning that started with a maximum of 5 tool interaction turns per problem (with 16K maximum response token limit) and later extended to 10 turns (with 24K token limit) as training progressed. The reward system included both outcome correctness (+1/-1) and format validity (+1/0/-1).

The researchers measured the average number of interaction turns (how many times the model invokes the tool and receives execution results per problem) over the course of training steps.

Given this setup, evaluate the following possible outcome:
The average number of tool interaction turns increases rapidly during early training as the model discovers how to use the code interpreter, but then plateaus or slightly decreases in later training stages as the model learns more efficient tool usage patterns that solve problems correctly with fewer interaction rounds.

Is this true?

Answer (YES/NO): NO